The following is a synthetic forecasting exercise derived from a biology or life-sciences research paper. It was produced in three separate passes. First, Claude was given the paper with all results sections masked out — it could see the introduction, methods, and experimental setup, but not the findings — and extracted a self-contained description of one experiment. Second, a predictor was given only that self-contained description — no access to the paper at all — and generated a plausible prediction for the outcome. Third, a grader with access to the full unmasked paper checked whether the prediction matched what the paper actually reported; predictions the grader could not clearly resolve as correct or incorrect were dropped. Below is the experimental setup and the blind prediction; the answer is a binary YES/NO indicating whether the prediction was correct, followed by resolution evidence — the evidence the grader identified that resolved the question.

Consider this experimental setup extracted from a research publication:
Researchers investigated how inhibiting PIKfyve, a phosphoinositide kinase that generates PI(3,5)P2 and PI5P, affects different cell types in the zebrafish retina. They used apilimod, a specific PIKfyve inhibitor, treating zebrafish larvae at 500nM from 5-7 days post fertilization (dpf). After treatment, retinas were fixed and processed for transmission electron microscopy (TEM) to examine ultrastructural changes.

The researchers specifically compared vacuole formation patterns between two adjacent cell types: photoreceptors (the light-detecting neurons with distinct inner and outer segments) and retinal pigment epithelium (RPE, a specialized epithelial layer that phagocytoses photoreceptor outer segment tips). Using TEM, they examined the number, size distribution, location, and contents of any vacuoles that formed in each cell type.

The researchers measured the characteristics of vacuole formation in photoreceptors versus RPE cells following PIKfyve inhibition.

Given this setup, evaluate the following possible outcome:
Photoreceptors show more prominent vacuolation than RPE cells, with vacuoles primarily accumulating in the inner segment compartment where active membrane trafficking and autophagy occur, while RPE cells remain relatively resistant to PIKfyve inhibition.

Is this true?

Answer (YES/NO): NO